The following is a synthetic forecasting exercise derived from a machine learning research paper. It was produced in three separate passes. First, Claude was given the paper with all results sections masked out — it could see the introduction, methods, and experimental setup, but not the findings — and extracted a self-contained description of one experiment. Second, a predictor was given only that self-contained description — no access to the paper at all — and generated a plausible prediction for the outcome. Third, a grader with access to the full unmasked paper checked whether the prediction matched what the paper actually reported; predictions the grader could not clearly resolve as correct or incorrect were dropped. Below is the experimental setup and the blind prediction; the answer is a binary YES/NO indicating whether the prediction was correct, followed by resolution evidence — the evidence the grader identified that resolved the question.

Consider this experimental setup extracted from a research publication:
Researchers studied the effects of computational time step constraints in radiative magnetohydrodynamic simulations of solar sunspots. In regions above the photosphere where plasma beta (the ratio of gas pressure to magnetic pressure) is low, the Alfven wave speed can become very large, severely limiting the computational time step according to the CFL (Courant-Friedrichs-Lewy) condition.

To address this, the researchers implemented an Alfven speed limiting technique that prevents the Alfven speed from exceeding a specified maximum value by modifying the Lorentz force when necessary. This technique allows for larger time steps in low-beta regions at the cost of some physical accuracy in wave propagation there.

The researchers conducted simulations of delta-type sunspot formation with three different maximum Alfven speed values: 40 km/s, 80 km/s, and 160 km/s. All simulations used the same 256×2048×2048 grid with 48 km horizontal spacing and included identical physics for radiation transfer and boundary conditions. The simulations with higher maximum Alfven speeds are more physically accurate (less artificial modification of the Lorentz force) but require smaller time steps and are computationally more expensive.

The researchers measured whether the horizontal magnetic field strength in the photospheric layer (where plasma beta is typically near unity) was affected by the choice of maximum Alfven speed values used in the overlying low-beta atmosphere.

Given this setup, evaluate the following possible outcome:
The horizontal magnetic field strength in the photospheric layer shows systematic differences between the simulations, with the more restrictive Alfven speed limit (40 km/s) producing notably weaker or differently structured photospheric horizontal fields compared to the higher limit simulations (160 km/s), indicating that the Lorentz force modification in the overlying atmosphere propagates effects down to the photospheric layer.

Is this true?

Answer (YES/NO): NO